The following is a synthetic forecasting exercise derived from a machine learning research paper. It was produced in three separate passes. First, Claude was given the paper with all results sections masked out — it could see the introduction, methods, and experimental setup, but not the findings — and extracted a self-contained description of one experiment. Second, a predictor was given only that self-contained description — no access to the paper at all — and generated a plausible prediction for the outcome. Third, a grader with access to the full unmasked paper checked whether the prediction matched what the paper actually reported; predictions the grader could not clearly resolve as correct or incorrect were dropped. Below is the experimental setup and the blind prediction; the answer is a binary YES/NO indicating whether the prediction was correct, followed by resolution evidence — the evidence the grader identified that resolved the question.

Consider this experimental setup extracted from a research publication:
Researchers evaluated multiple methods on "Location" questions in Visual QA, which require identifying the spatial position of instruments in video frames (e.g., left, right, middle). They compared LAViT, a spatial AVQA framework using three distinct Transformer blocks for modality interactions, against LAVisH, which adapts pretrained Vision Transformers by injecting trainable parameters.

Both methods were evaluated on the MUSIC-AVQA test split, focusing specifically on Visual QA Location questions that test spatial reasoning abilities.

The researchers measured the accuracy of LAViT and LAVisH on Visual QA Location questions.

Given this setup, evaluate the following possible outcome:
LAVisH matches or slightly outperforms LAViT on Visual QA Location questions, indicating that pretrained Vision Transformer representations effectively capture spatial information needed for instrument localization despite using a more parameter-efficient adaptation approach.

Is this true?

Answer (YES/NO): YES